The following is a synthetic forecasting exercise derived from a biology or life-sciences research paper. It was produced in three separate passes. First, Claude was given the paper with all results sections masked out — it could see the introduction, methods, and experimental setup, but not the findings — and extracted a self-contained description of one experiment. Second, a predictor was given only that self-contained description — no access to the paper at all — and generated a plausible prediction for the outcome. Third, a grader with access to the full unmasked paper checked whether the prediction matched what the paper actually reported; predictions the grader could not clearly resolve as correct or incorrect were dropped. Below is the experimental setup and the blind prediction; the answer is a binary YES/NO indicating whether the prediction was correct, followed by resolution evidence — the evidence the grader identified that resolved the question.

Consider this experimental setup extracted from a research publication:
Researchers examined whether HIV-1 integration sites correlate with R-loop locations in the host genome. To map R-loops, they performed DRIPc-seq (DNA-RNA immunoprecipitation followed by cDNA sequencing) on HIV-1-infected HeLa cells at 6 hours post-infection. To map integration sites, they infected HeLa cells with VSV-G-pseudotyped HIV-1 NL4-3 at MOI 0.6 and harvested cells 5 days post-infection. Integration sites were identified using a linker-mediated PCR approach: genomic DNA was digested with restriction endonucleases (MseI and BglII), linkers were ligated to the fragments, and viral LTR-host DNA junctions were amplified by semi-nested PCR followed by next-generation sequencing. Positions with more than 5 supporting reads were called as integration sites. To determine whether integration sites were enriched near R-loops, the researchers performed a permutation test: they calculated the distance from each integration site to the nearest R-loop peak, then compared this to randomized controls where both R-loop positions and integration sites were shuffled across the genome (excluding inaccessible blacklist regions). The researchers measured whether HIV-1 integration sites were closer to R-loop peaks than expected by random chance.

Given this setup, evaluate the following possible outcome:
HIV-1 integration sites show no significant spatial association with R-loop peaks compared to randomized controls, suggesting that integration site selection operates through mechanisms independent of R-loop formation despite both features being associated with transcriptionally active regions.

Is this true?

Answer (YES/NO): NO